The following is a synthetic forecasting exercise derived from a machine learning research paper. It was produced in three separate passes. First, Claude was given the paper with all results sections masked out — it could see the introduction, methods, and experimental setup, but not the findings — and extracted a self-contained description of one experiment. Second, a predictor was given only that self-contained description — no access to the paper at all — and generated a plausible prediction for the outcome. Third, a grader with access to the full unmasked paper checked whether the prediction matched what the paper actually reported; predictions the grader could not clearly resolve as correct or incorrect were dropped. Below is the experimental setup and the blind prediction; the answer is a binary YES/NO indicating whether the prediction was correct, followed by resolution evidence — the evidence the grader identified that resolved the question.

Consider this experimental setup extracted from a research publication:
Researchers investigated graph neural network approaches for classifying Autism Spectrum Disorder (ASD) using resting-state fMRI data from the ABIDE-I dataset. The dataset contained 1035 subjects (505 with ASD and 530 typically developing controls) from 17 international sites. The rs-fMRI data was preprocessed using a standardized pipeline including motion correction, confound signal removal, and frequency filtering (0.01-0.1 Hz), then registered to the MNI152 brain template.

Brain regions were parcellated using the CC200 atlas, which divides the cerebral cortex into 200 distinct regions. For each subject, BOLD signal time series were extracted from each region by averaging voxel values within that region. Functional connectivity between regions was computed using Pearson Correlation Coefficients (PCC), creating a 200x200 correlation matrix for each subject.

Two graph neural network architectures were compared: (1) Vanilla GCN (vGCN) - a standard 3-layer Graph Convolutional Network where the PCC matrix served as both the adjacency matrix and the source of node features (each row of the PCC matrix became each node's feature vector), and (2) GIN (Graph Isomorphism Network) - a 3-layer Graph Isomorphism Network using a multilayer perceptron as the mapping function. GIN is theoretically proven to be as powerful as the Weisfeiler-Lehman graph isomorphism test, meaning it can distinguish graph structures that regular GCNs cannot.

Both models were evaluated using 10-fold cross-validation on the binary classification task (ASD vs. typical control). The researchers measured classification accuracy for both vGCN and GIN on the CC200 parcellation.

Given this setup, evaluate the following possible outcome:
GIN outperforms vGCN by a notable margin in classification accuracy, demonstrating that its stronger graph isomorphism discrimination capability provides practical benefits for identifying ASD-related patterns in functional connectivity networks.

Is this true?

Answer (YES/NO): NO